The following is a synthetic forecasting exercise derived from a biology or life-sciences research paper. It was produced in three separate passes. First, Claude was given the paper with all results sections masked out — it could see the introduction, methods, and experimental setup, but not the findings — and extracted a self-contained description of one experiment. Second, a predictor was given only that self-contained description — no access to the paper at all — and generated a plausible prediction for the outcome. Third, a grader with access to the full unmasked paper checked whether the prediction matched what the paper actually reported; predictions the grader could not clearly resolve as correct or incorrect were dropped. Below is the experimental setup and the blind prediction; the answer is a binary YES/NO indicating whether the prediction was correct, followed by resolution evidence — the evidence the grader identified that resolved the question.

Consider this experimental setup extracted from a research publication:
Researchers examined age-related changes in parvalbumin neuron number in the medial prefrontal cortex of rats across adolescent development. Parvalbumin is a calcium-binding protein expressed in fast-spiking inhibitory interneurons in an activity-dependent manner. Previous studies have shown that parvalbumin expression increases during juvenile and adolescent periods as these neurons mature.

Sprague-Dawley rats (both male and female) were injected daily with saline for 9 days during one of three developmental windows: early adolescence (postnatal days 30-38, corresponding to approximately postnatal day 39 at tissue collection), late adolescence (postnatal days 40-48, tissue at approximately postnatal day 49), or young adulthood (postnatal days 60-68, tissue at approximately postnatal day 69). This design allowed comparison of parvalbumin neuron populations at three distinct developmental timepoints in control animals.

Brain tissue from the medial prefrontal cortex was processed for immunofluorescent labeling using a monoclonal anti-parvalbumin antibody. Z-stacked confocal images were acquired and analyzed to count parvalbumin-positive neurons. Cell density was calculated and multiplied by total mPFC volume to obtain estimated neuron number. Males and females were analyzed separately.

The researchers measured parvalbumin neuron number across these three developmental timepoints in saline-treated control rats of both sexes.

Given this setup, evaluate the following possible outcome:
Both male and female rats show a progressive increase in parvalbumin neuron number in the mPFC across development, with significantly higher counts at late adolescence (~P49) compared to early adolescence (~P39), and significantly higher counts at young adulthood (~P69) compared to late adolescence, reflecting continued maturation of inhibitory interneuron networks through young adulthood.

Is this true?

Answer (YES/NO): NO